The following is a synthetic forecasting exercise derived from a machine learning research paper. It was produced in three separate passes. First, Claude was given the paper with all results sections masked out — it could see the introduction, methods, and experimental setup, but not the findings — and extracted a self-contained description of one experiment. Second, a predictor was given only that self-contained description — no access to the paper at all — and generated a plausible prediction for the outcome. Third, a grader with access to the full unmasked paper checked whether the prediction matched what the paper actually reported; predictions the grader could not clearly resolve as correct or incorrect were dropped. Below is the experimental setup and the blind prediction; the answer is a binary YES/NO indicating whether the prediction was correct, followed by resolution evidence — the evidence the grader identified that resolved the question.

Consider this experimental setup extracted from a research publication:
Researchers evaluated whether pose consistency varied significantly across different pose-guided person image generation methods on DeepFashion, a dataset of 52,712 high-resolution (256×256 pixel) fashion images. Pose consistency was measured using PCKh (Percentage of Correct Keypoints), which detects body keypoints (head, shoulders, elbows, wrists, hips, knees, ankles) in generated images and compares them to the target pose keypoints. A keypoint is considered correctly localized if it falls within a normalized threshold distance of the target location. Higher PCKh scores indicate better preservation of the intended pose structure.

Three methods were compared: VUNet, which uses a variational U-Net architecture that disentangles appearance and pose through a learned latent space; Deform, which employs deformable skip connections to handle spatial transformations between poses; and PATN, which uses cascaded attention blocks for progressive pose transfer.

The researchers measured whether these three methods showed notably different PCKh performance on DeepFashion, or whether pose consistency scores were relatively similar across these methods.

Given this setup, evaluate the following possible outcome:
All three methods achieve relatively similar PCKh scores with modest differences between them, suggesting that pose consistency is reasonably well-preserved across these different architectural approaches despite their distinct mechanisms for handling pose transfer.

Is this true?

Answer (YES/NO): YES